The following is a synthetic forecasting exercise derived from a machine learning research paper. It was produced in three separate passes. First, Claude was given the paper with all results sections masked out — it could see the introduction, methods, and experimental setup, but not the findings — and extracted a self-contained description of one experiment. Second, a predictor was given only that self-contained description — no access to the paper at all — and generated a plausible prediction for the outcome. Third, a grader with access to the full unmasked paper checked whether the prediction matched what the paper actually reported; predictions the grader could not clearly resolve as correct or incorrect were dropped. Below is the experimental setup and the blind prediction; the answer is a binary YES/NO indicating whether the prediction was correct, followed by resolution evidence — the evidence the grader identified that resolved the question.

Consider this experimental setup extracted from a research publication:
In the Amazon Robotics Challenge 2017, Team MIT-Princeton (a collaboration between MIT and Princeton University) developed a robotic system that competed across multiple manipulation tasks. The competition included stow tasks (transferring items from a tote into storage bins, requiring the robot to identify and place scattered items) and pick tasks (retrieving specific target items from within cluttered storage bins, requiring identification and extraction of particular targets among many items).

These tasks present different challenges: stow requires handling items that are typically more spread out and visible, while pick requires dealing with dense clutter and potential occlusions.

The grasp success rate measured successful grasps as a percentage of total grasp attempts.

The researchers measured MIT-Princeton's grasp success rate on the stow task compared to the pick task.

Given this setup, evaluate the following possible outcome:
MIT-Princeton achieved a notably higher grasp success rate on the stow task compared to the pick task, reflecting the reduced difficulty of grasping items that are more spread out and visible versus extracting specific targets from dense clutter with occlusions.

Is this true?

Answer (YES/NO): YES